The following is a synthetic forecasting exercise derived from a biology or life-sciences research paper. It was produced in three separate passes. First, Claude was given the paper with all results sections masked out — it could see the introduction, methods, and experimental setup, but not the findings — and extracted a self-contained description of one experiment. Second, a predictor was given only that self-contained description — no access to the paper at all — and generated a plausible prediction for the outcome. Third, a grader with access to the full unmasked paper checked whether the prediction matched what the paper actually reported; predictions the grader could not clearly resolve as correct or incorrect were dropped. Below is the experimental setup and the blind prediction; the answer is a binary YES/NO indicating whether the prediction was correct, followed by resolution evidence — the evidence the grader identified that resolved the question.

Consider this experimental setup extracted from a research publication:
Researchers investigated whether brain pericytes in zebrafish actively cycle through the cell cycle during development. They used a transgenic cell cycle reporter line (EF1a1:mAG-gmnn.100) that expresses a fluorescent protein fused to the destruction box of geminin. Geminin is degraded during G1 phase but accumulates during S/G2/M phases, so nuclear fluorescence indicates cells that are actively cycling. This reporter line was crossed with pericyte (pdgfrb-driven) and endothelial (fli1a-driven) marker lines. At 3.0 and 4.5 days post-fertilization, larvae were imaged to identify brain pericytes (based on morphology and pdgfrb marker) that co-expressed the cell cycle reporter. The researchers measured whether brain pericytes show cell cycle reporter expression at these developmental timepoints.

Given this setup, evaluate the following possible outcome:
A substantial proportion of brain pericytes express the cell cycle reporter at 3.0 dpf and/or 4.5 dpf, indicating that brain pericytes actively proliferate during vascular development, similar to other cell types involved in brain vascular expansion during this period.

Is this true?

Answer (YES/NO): YES